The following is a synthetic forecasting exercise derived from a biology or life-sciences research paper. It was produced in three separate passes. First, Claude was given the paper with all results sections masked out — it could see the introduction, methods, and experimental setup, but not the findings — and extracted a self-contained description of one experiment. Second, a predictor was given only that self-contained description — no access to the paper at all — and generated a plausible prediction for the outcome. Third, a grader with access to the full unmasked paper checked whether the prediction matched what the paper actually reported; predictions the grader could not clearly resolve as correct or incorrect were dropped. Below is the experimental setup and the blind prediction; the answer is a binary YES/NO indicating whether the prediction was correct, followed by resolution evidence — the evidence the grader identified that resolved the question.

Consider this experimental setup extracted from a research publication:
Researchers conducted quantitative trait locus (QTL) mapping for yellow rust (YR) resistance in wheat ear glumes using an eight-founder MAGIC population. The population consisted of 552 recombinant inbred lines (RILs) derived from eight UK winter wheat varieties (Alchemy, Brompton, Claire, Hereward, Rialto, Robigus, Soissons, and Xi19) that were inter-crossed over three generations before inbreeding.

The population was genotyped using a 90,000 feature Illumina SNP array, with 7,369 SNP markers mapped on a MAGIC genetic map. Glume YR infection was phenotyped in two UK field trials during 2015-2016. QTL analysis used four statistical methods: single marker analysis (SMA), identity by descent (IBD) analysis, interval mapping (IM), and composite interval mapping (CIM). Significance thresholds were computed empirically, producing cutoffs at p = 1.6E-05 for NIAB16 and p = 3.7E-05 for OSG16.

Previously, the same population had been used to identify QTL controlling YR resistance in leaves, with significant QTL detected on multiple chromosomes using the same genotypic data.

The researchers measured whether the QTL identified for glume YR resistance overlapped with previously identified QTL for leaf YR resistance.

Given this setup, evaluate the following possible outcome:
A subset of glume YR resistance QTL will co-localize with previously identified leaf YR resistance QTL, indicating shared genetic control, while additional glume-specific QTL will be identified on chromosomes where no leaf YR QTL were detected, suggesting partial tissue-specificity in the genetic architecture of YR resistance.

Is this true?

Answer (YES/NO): NO